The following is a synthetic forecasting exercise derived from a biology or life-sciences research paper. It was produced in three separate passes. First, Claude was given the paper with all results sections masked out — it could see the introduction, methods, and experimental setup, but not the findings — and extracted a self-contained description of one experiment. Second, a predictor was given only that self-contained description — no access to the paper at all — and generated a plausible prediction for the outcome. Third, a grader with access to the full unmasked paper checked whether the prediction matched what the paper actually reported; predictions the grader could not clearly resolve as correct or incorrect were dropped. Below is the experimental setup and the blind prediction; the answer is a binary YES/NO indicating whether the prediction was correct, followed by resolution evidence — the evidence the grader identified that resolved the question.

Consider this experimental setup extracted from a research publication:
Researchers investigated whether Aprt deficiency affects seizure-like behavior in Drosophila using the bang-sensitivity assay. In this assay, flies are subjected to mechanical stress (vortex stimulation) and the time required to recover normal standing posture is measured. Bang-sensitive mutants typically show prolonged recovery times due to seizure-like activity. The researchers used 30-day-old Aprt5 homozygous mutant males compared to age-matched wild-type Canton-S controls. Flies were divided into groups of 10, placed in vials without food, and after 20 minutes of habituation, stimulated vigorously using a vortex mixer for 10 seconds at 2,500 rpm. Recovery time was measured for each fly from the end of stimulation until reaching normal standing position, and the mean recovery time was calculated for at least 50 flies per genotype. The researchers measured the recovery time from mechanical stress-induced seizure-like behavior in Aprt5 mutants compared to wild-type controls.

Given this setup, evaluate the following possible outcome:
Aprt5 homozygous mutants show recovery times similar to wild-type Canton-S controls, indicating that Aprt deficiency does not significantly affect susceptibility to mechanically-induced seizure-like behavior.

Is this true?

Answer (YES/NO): NO